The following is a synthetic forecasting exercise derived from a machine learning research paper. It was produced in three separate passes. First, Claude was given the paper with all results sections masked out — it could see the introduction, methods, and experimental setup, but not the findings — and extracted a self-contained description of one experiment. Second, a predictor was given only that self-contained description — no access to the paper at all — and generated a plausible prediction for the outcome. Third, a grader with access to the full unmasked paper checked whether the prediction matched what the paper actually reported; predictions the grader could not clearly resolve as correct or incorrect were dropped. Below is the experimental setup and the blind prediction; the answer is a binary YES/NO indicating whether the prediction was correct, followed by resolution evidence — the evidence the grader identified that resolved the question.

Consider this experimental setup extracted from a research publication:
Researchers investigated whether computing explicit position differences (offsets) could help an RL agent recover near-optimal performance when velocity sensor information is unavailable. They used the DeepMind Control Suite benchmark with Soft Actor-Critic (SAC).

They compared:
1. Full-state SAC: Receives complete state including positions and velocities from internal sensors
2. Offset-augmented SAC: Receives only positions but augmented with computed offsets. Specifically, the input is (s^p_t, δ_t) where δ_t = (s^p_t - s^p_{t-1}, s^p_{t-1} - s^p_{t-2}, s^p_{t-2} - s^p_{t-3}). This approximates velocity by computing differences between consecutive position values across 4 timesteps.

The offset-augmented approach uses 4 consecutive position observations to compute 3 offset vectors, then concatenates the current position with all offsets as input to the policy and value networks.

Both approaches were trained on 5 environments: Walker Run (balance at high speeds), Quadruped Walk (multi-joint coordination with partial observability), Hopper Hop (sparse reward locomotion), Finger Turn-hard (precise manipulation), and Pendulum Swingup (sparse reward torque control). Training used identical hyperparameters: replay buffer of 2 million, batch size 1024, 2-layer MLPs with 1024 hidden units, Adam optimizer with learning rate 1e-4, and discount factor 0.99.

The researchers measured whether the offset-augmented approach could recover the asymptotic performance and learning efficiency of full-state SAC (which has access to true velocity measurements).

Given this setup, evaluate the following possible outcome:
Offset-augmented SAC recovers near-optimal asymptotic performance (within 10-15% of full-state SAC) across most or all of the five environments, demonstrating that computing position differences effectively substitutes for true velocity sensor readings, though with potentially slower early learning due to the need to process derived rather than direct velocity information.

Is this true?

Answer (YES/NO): NO